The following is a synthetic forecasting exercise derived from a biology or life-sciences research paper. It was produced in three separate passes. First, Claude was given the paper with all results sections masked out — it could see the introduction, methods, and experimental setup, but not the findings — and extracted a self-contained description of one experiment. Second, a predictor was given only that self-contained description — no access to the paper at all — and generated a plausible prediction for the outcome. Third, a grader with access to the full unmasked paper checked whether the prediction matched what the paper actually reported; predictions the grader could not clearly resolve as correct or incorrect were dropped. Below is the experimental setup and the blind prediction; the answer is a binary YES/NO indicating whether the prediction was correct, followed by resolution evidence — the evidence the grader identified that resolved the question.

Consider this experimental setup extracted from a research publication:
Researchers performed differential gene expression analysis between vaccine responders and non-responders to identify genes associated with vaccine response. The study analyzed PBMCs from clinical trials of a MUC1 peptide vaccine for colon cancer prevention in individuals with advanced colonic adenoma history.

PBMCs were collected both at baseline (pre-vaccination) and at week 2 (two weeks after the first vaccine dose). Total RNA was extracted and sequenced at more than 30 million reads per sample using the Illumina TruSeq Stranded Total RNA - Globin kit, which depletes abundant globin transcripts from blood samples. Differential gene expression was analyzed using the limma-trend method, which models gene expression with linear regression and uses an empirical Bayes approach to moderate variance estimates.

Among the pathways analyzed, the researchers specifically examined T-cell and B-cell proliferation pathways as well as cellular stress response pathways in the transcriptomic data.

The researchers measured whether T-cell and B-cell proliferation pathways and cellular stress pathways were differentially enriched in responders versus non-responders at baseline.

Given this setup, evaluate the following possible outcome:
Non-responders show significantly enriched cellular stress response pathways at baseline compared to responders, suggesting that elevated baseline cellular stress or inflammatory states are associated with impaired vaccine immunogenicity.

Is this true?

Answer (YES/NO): NO